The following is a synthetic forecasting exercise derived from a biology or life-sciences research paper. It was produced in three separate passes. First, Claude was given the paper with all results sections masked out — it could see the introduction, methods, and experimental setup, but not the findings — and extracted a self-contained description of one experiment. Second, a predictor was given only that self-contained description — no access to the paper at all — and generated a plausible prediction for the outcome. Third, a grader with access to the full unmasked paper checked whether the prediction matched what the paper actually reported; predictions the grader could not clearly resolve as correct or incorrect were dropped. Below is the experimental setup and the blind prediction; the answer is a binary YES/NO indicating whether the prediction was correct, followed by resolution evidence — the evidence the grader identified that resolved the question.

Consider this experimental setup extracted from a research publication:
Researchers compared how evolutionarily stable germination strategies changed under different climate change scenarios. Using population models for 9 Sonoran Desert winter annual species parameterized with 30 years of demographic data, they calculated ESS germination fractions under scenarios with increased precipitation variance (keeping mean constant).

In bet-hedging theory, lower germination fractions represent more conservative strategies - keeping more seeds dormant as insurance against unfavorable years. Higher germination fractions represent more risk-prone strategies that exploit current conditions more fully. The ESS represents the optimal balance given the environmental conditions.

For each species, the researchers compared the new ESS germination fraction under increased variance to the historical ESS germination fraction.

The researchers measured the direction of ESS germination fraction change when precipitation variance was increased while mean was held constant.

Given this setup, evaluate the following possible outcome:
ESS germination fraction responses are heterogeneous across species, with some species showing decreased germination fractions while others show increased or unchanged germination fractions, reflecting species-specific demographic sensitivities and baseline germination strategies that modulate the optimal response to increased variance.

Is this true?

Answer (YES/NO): NO